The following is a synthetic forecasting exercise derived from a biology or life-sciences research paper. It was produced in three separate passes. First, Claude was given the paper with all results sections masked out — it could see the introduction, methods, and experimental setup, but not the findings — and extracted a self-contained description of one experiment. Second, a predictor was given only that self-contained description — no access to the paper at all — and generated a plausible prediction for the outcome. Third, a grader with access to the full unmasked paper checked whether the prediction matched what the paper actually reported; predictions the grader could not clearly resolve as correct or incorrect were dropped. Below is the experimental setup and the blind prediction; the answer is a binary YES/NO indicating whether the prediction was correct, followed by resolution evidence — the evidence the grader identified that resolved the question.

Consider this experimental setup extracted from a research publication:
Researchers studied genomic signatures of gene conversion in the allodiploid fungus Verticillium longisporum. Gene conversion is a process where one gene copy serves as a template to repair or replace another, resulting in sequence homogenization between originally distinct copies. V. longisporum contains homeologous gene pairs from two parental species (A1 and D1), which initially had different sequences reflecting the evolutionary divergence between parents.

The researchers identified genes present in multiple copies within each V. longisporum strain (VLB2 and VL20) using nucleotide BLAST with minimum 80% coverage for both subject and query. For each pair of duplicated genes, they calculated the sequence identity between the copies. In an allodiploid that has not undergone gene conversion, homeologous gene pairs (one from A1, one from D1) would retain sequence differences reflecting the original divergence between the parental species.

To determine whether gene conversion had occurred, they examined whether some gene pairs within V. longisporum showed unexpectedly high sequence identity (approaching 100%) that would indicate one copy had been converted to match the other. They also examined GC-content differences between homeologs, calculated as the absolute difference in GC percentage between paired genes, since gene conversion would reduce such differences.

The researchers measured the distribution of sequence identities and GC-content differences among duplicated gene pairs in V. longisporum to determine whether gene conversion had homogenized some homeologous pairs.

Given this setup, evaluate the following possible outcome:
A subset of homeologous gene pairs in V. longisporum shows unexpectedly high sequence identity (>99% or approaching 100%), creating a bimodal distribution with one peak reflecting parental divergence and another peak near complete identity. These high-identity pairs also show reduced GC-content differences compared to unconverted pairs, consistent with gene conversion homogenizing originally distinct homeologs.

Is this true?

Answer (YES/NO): NO